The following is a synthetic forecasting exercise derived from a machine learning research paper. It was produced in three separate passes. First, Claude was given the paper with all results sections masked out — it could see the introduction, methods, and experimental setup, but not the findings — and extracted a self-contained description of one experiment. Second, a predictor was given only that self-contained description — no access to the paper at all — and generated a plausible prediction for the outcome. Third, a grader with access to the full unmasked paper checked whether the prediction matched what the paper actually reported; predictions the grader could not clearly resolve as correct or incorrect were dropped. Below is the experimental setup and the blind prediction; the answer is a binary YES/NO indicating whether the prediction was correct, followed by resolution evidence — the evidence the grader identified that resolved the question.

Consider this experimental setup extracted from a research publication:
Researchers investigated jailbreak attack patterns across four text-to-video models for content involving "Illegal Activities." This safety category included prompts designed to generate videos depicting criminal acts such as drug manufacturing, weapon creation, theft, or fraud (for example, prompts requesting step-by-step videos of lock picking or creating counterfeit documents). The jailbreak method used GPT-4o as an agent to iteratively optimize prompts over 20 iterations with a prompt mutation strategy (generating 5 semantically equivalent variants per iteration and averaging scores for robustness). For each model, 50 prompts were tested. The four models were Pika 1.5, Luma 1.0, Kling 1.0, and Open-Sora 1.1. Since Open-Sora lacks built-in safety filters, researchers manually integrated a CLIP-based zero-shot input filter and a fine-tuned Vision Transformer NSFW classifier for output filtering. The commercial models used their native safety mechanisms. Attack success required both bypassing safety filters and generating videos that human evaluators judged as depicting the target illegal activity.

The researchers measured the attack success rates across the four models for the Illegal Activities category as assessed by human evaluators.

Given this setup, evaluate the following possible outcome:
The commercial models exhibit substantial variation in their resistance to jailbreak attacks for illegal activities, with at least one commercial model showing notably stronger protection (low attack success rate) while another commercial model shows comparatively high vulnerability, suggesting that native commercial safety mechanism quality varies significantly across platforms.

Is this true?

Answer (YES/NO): YES